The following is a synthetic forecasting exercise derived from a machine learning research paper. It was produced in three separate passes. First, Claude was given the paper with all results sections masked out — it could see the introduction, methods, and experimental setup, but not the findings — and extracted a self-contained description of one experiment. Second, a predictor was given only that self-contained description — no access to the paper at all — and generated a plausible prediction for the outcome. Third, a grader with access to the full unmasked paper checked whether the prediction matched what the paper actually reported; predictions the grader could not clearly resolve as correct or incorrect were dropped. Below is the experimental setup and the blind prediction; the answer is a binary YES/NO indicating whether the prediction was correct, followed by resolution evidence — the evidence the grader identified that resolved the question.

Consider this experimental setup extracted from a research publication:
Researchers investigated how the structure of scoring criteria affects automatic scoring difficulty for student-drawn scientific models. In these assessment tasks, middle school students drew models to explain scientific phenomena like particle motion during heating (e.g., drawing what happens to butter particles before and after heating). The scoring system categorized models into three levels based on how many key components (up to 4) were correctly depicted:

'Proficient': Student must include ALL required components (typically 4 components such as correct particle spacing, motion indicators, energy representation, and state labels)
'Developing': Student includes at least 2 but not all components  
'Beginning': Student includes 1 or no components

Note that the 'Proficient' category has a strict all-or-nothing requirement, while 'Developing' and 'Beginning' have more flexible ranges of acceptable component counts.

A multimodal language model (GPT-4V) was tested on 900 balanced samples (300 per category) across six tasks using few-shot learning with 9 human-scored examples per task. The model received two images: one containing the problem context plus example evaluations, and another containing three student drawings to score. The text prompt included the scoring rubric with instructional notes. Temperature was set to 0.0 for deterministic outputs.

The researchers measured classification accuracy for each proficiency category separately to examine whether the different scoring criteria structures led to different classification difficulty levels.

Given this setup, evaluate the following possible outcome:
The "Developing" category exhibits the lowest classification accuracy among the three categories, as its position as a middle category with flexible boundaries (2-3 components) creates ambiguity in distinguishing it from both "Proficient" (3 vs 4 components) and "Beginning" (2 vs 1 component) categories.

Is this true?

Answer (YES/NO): NO